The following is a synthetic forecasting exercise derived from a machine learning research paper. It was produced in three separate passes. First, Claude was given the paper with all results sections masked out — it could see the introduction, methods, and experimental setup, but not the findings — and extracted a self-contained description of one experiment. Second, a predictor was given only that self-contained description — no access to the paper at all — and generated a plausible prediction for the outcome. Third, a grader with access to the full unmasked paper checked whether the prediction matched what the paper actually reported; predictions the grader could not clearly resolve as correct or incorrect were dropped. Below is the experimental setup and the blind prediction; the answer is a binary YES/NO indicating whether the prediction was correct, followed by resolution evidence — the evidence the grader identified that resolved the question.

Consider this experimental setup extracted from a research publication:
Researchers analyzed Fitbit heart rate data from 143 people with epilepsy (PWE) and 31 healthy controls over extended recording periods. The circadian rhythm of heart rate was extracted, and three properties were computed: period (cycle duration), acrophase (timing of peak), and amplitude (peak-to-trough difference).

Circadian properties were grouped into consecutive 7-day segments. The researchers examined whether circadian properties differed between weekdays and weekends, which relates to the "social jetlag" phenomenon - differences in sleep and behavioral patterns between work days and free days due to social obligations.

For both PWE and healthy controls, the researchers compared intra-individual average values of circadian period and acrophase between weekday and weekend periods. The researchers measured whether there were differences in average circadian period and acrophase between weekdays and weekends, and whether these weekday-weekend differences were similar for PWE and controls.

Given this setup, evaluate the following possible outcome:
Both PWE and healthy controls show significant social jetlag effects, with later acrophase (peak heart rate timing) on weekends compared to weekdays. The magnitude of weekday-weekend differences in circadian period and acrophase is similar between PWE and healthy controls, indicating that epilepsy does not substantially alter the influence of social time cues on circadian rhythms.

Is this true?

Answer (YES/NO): NO